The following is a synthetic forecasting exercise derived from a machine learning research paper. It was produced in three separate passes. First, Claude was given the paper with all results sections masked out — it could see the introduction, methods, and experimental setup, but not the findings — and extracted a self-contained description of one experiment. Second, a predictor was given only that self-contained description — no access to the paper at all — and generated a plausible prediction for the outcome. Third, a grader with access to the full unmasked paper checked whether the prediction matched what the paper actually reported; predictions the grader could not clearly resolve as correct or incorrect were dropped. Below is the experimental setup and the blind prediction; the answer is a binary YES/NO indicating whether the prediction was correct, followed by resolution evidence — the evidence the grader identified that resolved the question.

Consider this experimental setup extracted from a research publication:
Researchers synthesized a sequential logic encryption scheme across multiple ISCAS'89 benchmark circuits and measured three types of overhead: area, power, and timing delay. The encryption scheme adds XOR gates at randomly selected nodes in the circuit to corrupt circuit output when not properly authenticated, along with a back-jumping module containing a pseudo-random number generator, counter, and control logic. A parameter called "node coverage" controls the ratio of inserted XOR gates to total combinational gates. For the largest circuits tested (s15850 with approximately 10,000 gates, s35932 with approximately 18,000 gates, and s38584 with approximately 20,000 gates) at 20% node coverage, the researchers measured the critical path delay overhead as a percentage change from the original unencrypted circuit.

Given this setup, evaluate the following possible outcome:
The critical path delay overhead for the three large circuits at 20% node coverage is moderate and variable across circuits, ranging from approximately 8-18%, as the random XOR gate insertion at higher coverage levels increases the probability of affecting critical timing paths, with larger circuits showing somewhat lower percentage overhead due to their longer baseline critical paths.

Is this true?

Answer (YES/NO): NO